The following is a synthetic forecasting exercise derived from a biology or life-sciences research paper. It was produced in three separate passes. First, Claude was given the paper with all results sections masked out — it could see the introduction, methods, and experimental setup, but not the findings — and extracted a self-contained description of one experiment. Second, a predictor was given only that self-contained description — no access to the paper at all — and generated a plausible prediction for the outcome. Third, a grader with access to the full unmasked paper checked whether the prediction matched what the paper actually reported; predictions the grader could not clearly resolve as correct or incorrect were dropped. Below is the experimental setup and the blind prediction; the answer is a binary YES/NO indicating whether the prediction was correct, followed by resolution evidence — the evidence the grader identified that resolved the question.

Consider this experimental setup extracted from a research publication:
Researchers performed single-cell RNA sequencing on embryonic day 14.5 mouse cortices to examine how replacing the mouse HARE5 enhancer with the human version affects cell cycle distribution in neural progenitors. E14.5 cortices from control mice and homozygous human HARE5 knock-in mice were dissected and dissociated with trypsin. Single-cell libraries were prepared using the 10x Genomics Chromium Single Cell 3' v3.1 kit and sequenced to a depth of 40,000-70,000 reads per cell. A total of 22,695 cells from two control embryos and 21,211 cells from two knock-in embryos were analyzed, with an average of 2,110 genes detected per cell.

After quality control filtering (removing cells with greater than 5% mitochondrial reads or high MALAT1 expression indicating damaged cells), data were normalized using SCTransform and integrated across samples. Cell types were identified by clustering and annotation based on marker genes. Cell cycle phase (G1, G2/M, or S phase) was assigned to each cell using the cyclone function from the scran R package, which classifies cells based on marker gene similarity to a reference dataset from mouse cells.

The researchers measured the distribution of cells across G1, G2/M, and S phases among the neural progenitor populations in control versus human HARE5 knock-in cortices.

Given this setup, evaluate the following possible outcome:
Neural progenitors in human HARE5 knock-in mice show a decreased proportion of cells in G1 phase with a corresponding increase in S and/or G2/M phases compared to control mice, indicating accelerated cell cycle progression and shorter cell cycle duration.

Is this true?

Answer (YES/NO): YES